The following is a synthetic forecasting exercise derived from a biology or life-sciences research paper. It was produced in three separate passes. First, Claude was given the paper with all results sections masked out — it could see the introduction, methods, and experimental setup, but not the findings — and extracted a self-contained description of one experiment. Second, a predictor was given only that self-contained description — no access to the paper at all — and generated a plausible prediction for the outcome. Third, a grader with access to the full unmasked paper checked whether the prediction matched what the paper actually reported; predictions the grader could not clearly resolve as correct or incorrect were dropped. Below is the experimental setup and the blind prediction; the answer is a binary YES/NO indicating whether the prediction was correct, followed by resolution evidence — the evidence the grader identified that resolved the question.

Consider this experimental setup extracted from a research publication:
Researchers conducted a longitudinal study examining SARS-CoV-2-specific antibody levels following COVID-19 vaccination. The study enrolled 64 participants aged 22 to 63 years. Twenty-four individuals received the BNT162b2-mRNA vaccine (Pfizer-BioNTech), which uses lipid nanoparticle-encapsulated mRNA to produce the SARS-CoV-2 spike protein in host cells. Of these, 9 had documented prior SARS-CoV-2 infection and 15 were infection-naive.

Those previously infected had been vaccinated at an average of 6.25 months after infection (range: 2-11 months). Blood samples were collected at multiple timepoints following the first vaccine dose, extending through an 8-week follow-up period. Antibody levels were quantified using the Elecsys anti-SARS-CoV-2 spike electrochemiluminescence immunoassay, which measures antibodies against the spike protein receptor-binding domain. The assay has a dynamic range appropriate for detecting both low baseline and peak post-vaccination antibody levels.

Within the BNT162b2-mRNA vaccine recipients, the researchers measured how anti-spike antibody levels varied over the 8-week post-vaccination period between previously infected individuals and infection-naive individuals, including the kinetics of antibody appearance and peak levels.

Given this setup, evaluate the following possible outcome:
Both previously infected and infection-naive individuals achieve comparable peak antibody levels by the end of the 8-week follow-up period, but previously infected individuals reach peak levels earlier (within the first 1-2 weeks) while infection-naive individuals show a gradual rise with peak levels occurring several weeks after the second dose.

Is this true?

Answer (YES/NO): NO